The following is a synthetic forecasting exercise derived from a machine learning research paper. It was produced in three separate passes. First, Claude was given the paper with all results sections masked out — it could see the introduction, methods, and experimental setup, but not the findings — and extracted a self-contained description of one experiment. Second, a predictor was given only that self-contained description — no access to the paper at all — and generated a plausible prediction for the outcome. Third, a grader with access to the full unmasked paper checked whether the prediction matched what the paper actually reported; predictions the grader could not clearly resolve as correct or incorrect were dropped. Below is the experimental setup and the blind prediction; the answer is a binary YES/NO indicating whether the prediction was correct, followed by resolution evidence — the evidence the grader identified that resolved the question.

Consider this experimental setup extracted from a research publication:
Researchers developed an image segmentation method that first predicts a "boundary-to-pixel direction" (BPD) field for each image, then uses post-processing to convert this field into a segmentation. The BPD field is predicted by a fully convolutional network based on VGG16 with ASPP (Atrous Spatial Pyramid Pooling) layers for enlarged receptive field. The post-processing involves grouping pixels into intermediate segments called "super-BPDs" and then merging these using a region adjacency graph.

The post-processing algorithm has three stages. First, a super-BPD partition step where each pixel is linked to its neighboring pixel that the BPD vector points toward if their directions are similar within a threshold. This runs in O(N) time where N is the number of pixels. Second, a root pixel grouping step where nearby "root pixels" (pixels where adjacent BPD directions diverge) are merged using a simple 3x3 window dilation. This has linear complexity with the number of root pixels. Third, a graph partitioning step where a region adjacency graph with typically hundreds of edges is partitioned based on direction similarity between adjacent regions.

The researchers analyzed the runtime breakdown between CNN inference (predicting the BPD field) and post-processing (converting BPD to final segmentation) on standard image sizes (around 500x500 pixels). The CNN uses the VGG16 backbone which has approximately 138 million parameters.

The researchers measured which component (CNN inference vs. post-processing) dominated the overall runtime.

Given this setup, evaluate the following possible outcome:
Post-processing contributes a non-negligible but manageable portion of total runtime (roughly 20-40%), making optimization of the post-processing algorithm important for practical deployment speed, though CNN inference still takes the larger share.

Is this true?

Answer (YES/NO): NO